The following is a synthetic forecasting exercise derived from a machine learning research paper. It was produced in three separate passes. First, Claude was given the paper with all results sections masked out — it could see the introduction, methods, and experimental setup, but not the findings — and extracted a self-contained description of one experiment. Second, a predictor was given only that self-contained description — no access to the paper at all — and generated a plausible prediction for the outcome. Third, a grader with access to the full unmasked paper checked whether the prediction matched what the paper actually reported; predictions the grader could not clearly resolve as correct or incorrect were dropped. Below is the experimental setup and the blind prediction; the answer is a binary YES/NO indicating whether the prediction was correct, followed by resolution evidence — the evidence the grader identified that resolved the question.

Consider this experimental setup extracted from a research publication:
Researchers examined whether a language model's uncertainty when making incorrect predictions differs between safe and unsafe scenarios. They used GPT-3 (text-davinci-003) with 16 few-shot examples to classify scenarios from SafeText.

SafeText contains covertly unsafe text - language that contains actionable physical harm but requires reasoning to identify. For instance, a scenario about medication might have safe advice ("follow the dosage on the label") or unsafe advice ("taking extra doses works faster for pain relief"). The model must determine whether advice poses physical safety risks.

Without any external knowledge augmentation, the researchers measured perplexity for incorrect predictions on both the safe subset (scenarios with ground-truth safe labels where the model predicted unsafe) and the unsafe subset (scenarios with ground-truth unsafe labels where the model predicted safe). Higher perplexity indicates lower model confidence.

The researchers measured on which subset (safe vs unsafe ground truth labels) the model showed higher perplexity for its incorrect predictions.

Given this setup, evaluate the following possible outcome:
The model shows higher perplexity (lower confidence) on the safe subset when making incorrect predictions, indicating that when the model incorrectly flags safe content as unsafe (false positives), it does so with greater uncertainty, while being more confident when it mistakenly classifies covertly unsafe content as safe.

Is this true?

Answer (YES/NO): YES